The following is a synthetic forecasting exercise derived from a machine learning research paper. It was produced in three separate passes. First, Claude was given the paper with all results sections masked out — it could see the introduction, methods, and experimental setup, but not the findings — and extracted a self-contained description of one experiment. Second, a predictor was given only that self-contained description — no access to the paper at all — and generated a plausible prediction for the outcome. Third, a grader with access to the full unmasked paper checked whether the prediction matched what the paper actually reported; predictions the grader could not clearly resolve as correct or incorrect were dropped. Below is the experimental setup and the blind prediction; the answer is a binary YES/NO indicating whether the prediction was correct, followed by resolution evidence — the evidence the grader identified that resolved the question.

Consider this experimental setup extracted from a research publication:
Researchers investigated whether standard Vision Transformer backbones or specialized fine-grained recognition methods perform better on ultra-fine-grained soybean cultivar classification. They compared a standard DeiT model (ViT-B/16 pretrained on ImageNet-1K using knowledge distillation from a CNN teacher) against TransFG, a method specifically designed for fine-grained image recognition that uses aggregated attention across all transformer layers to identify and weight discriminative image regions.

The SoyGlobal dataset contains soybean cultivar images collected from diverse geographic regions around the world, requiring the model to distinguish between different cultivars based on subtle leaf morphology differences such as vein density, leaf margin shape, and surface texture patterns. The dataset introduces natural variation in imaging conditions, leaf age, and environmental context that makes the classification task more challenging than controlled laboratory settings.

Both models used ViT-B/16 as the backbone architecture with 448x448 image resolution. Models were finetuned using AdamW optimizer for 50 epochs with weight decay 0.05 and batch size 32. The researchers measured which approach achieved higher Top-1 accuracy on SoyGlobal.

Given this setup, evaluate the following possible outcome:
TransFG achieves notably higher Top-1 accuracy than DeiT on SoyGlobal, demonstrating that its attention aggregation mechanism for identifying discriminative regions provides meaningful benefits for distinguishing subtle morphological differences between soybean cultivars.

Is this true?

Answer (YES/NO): NO